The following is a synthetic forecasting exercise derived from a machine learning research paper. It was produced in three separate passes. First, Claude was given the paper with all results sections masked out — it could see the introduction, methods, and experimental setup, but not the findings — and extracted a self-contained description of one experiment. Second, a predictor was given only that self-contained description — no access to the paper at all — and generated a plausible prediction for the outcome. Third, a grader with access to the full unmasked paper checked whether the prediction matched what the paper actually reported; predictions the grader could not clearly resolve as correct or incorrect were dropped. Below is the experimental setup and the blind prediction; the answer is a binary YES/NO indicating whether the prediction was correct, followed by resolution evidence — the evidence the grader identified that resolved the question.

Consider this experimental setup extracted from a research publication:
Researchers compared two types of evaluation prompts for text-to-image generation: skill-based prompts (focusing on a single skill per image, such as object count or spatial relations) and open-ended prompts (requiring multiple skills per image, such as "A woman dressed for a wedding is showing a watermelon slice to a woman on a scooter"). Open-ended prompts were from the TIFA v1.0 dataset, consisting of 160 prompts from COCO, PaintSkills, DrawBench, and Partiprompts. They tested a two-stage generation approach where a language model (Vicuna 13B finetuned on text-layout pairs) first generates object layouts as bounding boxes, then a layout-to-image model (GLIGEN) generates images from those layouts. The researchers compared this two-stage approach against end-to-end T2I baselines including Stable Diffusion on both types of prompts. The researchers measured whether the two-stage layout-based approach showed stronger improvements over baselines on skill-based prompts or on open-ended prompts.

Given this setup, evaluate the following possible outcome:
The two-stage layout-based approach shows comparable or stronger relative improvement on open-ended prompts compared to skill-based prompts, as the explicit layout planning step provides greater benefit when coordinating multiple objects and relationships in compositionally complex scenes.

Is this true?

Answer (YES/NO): NO